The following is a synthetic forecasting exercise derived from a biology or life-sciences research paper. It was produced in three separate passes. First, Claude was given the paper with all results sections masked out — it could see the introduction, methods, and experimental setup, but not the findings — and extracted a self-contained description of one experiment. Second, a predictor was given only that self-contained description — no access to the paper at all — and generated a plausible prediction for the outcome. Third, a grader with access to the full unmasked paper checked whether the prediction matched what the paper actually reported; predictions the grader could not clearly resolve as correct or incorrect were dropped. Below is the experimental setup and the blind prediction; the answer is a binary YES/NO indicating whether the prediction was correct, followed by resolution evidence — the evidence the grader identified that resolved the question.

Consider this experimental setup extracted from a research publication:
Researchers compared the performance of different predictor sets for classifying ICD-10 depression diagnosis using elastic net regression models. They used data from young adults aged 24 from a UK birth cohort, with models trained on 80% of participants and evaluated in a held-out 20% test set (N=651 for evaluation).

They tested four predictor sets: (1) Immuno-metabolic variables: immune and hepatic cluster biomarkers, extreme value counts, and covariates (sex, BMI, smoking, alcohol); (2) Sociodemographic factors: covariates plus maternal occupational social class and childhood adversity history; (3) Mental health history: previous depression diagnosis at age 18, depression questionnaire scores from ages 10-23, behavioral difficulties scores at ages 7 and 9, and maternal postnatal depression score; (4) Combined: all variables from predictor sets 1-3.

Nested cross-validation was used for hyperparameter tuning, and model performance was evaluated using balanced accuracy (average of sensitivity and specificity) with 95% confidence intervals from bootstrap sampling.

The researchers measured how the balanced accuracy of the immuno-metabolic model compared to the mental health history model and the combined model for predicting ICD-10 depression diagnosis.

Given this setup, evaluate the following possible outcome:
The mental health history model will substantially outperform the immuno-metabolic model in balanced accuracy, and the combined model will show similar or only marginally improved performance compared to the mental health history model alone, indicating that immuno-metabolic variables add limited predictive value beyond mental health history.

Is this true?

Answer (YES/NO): YES